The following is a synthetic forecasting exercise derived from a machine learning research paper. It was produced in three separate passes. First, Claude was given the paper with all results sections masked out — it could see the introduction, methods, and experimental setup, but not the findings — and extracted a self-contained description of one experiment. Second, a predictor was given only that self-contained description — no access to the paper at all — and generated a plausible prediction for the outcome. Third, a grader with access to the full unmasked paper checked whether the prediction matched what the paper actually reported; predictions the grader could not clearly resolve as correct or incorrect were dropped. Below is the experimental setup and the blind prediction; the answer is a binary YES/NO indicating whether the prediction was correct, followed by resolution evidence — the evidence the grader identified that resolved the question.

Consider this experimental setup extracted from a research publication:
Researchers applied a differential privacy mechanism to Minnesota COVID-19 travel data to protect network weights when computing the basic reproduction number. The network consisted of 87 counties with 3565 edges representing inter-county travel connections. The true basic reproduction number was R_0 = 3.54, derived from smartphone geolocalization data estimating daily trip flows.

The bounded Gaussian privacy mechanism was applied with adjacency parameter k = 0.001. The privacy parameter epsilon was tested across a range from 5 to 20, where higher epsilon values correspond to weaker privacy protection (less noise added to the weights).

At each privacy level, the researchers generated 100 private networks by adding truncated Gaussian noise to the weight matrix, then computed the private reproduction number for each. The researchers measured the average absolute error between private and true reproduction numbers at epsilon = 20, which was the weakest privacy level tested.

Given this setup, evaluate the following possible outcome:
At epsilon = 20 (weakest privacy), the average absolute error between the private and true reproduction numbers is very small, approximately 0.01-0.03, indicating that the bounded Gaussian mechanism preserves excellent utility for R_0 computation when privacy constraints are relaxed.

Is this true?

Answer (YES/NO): NO